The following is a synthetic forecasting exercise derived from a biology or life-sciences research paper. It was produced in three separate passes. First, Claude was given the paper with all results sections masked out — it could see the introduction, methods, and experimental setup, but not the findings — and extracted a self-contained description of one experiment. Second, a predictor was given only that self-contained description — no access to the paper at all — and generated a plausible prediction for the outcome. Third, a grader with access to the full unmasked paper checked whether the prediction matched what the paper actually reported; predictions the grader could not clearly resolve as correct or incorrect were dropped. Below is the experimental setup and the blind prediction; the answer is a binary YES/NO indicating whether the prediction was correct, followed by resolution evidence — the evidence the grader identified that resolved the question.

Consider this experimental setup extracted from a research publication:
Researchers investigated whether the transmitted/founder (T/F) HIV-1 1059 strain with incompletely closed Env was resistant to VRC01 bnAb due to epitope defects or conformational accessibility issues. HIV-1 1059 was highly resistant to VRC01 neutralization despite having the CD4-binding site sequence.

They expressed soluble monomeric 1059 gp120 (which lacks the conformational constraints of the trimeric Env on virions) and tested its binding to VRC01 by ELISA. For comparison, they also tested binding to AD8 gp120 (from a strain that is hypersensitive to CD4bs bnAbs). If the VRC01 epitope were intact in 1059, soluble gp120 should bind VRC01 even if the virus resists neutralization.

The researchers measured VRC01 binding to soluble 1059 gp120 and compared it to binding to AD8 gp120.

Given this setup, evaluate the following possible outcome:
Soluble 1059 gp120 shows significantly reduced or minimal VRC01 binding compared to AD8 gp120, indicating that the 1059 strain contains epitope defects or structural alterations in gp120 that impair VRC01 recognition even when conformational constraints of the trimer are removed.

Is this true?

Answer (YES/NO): NO